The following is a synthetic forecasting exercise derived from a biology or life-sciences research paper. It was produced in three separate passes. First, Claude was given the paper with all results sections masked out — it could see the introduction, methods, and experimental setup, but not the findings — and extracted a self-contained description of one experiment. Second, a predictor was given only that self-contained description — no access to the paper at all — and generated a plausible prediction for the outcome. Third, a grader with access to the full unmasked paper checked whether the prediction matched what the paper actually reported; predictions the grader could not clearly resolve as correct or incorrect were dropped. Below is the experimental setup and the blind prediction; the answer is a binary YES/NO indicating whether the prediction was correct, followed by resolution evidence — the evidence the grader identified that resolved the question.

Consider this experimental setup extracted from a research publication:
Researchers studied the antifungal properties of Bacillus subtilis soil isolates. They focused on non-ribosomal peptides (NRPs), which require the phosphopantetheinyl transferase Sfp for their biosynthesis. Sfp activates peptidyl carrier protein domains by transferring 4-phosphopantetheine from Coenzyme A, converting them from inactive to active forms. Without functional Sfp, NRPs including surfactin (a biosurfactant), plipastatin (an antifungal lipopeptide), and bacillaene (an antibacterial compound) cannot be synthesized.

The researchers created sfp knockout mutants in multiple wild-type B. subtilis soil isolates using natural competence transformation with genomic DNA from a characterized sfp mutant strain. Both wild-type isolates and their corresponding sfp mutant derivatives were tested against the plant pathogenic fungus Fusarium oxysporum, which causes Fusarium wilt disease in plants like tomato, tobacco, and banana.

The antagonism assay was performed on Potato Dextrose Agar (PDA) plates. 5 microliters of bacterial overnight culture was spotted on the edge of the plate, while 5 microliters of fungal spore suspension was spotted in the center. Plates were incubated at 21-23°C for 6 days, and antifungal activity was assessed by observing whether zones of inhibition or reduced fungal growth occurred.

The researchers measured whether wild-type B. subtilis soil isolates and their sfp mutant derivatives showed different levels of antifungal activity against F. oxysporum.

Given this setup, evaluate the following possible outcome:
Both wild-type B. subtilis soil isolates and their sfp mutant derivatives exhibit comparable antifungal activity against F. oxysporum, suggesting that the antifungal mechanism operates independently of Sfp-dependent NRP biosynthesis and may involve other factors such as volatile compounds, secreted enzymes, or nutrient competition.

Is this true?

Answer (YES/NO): NO